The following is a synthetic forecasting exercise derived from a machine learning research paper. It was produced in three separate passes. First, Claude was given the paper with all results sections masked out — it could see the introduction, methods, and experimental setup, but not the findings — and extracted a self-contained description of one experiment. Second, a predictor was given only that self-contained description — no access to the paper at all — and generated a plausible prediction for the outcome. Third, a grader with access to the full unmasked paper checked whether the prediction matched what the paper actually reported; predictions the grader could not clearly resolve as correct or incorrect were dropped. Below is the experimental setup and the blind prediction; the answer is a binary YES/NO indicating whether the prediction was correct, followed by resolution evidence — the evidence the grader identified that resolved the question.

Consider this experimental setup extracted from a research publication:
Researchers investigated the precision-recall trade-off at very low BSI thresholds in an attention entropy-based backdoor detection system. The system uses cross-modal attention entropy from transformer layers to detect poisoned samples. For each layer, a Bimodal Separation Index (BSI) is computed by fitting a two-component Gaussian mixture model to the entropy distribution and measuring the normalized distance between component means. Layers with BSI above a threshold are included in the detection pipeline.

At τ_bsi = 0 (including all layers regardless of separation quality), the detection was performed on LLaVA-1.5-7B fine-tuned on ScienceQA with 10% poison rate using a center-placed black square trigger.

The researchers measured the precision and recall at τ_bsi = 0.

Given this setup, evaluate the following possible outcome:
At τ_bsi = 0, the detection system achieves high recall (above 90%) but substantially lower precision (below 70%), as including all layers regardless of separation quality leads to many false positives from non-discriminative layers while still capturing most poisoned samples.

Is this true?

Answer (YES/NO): YES